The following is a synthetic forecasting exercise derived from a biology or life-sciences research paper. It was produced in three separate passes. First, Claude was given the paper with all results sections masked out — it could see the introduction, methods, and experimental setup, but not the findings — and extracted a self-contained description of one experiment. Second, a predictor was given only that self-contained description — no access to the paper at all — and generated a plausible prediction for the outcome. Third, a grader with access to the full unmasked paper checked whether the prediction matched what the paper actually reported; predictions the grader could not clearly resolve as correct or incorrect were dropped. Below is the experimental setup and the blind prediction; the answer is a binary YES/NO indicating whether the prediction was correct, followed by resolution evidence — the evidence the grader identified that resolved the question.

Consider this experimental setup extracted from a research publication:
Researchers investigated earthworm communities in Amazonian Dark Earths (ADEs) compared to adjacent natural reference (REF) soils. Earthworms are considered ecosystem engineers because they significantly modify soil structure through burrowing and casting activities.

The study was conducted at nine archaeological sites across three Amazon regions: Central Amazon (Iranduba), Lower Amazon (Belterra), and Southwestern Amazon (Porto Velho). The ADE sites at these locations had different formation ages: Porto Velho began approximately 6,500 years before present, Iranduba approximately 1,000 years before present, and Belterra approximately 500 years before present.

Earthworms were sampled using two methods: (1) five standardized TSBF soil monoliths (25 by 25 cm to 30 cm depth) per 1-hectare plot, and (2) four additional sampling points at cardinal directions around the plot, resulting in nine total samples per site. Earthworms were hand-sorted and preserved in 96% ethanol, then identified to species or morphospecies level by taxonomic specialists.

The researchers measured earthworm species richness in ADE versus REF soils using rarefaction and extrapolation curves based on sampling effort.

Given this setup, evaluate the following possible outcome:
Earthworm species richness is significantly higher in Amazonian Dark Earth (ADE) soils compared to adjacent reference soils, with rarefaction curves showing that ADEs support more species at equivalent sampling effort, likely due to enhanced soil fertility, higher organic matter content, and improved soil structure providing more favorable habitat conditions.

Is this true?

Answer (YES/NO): NO